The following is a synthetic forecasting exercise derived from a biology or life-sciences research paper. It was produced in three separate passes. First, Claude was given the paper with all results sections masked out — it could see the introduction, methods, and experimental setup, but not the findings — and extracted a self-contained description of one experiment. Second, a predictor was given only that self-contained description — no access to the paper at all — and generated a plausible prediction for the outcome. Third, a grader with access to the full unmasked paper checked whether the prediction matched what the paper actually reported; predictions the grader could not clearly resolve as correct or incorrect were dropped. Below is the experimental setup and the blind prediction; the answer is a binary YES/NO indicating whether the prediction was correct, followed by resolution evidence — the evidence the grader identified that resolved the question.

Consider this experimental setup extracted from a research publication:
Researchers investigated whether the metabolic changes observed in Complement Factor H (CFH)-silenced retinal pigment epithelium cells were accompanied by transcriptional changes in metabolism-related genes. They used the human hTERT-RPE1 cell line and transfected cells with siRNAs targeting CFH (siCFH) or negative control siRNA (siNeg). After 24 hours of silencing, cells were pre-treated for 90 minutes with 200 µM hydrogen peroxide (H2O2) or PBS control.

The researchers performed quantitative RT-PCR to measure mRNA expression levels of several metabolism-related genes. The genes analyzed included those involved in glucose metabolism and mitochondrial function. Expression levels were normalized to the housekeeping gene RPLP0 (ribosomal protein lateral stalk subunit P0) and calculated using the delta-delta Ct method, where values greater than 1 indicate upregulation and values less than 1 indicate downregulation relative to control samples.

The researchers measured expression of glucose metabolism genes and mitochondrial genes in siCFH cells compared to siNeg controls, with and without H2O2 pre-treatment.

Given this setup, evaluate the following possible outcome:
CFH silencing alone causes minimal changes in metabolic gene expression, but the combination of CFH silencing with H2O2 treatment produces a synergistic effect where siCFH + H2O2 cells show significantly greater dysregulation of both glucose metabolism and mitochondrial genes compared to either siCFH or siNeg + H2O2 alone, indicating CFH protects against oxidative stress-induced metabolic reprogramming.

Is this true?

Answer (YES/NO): NO